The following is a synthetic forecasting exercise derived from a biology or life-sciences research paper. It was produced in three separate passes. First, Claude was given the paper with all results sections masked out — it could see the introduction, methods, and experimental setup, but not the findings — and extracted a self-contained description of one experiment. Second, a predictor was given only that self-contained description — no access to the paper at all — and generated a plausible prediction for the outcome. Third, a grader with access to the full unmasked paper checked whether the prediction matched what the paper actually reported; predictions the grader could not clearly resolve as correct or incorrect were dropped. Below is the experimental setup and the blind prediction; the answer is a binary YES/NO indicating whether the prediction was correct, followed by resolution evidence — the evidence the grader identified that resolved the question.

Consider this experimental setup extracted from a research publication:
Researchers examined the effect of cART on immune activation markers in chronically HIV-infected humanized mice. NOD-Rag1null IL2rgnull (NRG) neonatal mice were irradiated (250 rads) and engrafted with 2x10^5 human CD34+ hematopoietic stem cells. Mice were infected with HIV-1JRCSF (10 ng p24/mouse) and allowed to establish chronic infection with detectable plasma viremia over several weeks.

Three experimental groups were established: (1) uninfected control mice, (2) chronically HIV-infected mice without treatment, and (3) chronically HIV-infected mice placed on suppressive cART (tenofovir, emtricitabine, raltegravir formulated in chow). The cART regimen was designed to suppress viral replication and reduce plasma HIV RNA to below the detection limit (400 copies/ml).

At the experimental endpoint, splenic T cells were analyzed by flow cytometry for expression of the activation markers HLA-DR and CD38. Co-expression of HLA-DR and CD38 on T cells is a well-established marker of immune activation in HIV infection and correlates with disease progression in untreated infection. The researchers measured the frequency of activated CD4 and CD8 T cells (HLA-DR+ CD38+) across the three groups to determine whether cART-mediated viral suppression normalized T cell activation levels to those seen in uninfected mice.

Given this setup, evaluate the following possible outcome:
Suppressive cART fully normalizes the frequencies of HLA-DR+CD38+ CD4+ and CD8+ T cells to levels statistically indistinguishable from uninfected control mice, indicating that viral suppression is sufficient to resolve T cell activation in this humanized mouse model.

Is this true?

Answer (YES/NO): NO